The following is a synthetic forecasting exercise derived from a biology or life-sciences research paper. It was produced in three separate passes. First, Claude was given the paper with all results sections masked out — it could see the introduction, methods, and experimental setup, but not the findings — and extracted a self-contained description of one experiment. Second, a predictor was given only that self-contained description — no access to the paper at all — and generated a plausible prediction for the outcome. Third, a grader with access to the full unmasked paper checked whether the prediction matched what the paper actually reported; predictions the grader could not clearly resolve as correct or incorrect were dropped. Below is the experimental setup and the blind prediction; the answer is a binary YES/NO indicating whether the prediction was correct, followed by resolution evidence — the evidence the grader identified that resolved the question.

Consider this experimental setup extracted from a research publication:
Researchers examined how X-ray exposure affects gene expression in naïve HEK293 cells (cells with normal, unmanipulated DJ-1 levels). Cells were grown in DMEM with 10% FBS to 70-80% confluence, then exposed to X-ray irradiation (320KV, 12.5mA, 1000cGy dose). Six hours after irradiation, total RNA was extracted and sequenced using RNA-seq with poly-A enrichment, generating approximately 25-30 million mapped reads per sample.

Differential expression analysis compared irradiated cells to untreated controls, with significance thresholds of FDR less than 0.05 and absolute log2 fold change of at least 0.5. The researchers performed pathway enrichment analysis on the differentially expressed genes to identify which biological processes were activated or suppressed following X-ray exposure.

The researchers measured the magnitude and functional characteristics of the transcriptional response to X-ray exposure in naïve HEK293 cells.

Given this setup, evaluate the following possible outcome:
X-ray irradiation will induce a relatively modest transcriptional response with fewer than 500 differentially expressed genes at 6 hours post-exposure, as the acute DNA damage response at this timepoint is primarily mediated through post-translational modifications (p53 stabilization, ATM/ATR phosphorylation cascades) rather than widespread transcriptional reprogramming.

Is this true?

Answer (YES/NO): YES